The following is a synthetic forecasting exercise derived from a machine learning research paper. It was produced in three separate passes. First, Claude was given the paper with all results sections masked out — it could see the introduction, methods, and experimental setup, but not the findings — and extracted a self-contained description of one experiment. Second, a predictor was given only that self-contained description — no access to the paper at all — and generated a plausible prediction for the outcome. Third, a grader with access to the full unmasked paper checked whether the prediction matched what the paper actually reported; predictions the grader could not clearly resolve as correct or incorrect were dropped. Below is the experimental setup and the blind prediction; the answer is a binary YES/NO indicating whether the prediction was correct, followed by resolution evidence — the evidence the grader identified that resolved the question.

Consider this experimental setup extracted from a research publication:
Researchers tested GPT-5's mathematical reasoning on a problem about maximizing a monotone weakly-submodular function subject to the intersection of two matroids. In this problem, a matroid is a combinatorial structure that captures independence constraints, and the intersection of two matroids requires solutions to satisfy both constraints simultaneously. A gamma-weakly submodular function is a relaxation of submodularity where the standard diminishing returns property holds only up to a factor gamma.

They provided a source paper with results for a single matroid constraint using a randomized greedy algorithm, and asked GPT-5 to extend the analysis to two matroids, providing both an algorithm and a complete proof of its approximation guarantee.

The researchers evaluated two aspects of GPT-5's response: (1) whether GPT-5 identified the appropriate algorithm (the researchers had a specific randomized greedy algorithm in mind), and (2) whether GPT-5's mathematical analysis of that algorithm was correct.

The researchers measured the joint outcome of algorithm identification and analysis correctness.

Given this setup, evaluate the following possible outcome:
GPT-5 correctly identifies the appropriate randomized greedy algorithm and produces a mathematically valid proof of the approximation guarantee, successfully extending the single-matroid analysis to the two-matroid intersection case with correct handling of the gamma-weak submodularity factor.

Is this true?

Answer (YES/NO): NO